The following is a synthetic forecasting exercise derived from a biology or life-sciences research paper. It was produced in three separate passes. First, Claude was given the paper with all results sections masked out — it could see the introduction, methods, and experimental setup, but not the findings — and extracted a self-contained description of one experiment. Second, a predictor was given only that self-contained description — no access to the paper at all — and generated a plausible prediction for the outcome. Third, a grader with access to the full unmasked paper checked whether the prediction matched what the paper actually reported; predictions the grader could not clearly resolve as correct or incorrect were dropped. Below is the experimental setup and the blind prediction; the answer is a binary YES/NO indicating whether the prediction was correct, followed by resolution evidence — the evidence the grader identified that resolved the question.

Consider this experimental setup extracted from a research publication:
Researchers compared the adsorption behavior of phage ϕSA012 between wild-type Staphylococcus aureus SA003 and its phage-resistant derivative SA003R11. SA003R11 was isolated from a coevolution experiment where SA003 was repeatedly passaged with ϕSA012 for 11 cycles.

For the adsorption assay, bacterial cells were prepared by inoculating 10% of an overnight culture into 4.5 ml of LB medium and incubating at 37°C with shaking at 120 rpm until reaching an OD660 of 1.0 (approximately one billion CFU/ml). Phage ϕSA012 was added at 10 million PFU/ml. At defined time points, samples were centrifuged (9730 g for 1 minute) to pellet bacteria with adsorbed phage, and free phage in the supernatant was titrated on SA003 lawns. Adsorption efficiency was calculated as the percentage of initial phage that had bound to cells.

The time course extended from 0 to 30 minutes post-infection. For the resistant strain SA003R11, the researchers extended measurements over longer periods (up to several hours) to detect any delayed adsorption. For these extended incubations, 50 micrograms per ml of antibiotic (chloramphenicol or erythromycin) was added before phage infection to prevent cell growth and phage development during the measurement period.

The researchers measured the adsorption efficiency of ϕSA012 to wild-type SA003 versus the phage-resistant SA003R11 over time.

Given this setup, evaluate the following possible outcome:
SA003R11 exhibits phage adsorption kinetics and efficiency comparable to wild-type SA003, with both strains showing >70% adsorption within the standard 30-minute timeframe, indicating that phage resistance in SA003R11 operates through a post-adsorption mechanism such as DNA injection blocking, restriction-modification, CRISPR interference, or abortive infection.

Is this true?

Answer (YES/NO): NO